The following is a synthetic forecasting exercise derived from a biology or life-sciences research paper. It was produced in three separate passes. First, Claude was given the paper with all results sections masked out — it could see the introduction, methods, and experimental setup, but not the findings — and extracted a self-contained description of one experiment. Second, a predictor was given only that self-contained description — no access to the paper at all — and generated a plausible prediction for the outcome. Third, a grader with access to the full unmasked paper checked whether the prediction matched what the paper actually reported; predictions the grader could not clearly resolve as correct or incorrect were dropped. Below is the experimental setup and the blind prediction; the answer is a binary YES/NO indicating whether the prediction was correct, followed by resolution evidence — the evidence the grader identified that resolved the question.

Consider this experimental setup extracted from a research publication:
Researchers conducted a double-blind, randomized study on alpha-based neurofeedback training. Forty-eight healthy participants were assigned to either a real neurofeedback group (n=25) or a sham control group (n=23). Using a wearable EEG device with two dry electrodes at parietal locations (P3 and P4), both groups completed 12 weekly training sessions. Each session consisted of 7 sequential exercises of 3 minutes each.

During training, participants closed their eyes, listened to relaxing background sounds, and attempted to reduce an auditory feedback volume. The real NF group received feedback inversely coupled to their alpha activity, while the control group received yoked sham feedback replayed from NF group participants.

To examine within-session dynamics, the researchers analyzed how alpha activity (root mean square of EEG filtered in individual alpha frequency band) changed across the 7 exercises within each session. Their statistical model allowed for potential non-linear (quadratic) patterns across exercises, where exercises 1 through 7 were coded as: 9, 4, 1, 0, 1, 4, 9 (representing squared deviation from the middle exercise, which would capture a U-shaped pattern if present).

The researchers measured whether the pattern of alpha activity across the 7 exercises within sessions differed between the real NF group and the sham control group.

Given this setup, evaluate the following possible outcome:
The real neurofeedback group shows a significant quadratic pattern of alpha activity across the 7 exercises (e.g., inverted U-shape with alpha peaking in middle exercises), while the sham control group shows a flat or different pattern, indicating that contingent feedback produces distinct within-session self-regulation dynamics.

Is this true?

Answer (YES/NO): NO